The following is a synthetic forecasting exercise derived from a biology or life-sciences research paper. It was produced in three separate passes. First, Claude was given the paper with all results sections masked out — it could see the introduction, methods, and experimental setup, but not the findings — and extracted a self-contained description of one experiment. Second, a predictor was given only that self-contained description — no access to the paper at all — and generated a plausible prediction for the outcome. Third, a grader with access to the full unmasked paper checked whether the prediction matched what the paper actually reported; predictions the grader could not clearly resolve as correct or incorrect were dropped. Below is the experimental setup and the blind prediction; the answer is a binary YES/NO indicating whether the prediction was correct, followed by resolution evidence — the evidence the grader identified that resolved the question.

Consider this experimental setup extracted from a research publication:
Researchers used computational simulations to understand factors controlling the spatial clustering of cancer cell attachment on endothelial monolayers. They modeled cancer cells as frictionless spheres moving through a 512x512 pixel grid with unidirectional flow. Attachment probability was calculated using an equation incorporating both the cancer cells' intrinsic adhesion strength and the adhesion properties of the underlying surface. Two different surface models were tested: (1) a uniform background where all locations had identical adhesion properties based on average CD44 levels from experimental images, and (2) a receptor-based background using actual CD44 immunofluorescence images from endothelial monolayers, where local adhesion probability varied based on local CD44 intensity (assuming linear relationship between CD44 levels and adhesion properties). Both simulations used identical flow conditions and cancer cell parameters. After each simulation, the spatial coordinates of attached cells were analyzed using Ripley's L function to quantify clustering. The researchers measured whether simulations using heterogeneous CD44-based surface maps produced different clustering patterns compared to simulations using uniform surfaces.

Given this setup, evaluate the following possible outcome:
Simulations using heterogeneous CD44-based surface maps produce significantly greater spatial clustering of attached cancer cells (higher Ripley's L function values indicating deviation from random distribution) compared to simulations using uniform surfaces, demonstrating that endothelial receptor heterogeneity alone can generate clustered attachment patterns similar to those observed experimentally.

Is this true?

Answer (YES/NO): NO